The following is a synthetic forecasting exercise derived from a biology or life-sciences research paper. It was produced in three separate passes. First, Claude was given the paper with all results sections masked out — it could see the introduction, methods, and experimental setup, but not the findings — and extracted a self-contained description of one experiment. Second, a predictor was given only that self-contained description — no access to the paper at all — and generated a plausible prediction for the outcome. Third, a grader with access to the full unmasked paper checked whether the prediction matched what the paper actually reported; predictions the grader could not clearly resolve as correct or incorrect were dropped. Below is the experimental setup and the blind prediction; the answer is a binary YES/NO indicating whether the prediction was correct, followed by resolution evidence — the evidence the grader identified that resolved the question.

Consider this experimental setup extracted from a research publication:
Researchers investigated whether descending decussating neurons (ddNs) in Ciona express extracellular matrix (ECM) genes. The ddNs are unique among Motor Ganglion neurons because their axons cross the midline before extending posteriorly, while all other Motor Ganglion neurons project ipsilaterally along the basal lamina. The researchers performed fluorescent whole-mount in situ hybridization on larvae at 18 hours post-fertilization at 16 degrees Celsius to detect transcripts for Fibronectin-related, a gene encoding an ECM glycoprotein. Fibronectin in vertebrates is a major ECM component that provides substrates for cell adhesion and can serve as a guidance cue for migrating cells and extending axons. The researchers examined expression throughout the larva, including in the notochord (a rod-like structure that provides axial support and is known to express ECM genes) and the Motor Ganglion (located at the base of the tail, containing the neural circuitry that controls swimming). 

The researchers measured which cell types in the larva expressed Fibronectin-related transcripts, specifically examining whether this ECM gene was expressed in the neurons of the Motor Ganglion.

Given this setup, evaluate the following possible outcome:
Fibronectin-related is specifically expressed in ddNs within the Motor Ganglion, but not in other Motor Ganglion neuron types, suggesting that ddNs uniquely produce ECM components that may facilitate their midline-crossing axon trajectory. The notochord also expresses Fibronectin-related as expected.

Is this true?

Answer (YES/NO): NO